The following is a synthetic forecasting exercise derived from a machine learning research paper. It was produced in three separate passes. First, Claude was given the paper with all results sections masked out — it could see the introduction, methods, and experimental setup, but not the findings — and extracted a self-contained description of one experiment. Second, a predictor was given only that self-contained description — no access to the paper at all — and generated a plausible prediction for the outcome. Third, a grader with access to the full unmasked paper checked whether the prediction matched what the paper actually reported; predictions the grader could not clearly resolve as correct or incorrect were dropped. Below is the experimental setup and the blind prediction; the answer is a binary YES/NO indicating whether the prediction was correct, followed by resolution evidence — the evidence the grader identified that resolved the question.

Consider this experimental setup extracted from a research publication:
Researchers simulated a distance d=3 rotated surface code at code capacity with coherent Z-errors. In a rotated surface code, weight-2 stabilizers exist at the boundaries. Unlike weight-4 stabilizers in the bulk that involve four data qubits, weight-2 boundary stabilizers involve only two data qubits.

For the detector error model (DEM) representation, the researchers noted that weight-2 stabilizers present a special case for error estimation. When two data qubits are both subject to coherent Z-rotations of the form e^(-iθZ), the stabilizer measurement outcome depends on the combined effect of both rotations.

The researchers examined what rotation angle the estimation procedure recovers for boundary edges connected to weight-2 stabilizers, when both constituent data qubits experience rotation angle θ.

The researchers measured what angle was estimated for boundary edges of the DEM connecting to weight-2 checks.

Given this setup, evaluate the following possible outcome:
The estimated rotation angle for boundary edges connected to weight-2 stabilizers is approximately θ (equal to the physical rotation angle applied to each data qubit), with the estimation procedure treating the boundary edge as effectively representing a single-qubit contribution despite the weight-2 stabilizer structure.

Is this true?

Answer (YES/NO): NO